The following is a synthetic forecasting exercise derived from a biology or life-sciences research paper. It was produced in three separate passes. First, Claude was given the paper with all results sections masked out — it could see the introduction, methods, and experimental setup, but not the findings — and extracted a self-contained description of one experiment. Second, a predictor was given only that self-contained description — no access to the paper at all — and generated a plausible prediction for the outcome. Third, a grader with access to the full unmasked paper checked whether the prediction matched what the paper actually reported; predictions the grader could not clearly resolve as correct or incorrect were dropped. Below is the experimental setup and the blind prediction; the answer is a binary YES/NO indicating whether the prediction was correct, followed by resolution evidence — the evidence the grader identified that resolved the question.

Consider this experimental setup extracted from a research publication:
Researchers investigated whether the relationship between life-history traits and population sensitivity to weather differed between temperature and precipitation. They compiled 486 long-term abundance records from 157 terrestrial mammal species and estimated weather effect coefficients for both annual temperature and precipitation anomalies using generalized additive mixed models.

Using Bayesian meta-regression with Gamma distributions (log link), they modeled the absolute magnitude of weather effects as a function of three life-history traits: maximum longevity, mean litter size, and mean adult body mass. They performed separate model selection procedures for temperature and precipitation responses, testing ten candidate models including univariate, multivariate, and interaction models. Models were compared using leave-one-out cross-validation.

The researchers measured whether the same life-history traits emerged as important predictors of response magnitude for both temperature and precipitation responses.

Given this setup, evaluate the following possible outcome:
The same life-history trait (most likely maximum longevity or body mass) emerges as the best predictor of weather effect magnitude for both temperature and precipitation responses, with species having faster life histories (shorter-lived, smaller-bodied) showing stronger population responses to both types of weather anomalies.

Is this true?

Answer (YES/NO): NO